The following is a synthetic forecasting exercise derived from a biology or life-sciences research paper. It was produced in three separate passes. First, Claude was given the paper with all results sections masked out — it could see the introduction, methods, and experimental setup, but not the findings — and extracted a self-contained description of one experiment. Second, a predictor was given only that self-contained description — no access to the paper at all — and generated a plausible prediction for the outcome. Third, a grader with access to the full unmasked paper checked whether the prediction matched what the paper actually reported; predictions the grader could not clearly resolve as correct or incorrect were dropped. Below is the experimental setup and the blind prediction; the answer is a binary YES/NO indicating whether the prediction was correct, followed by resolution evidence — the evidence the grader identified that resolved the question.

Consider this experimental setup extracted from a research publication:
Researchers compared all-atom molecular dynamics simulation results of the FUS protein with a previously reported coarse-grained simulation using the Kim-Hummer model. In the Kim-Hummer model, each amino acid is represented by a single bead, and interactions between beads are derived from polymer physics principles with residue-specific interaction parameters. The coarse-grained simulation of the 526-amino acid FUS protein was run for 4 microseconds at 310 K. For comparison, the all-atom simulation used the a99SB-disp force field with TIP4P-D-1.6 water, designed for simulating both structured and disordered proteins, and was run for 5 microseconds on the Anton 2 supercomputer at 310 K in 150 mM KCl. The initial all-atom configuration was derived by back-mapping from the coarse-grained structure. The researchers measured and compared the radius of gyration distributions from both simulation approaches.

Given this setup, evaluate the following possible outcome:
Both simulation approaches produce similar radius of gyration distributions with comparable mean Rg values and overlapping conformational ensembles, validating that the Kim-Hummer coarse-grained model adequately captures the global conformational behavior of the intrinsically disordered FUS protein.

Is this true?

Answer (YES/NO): NO